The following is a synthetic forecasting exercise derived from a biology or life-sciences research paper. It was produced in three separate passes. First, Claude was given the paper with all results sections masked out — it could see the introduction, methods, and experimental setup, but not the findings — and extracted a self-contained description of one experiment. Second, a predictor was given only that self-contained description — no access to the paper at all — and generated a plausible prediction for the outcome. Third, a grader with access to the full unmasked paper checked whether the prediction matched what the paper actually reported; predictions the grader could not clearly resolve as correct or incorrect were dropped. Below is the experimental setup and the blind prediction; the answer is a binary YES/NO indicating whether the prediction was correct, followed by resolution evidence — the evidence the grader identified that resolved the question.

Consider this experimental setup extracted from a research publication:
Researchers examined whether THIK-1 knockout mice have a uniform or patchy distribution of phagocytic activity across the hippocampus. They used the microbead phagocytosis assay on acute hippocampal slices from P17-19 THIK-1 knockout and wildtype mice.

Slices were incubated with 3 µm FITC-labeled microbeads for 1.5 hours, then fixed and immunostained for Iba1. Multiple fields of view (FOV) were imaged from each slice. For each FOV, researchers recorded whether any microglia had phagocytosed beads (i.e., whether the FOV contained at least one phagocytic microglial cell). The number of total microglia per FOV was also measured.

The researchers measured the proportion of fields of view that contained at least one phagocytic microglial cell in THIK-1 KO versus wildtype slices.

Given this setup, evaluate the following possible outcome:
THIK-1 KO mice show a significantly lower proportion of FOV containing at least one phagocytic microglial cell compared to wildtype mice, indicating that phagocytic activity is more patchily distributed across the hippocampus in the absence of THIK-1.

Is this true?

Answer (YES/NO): YES